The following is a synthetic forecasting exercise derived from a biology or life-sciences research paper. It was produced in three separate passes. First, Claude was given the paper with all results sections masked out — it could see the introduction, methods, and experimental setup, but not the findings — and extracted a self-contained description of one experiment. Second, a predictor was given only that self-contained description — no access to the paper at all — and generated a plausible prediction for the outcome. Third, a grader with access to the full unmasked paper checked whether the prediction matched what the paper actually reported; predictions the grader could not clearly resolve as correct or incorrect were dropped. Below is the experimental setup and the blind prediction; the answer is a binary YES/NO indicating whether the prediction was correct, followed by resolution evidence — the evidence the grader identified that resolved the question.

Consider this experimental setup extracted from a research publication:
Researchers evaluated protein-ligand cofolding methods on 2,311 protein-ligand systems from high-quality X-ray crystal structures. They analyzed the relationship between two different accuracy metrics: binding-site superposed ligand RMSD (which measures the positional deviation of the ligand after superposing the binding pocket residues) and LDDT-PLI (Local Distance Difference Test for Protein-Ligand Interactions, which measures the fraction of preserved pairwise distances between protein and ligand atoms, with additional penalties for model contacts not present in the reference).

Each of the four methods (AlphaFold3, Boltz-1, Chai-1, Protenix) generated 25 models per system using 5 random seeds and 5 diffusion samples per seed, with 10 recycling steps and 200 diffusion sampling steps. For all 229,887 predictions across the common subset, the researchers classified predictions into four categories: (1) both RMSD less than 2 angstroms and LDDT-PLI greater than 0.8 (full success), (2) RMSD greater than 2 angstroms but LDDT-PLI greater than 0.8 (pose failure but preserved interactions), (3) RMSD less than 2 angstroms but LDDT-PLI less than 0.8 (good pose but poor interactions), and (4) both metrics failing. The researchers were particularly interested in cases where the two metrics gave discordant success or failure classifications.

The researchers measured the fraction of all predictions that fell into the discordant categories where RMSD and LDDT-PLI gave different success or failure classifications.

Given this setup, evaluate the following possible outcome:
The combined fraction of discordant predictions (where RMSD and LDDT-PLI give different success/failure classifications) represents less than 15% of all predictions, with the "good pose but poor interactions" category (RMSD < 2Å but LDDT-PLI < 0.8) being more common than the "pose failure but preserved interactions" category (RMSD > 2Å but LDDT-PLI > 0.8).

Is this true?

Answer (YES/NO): YES